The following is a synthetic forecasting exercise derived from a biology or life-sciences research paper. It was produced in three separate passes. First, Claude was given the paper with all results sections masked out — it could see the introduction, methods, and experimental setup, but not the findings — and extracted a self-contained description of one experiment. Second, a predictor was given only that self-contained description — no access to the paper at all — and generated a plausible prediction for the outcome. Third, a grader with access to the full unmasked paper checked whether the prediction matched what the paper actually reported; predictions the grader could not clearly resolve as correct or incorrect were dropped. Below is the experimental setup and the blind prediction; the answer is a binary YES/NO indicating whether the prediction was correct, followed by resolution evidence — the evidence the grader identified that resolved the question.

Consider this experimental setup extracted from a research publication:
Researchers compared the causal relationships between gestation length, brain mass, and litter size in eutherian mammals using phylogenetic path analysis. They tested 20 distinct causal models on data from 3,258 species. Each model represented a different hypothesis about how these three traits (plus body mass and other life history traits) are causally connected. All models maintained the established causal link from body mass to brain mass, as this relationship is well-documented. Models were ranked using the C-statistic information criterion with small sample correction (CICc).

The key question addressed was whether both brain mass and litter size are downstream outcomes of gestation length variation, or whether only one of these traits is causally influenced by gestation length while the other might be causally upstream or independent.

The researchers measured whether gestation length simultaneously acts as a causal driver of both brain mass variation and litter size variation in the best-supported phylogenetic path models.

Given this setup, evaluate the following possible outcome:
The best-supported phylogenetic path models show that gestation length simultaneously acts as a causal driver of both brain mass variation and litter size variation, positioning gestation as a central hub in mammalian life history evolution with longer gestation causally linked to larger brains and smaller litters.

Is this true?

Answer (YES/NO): YES